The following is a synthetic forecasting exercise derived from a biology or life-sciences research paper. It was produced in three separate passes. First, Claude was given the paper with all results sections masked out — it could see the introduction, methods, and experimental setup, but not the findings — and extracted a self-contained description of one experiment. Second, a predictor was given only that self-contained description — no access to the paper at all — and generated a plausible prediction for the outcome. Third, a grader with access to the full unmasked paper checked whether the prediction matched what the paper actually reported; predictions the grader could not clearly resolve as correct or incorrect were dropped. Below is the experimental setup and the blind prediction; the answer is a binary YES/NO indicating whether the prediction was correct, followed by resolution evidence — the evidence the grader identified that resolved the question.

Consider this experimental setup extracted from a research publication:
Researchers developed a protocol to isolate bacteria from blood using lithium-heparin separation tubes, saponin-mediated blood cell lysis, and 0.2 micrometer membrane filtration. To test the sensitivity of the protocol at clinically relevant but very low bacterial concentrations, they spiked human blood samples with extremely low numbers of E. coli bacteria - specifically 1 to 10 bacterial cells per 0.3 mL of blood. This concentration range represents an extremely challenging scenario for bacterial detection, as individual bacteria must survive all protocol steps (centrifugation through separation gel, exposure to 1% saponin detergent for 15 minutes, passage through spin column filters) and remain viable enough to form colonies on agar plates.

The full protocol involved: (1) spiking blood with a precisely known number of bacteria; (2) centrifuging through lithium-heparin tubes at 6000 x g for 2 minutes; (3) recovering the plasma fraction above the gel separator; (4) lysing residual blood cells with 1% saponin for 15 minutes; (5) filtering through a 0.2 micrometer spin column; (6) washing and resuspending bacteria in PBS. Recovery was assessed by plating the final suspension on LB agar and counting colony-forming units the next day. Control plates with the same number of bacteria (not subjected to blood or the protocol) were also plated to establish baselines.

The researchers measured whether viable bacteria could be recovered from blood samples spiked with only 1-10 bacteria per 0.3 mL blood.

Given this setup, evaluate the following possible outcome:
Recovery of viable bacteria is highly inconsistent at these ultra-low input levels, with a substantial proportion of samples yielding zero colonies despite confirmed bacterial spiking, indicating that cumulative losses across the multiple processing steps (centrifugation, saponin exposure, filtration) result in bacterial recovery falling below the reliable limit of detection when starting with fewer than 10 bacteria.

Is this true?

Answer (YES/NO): NO